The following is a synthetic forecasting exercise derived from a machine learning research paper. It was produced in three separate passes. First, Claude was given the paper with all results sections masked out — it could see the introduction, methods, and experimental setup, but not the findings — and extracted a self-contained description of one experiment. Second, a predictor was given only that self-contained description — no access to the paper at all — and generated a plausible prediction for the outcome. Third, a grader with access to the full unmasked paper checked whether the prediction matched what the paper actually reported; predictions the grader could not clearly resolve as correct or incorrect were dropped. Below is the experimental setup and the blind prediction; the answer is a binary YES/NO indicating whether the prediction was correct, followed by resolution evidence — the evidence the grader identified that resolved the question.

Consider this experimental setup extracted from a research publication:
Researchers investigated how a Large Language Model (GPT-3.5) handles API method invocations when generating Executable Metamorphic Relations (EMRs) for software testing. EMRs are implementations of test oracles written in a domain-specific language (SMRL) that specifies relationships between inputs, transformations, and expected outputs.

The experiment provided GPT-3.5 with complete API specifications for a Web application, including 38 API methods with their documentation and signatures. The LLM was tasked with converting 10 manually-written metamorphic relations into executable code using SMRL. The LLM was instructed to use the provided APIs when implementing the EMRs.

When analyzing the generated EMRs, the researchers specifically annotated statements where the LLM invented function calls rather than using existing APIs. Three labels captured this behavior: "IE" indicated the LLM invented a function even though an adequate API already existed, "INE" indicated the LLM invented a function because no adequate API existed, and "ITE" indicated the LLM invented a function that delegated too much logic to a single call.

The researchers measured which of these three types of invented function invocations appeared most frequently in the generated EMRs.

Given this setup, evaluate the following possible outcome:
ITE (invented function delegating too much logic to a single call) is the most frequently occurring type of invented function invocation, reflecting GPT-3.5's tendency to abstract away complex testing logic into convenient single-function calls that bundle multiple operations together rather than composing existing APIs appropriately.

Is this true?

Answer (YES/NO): YES